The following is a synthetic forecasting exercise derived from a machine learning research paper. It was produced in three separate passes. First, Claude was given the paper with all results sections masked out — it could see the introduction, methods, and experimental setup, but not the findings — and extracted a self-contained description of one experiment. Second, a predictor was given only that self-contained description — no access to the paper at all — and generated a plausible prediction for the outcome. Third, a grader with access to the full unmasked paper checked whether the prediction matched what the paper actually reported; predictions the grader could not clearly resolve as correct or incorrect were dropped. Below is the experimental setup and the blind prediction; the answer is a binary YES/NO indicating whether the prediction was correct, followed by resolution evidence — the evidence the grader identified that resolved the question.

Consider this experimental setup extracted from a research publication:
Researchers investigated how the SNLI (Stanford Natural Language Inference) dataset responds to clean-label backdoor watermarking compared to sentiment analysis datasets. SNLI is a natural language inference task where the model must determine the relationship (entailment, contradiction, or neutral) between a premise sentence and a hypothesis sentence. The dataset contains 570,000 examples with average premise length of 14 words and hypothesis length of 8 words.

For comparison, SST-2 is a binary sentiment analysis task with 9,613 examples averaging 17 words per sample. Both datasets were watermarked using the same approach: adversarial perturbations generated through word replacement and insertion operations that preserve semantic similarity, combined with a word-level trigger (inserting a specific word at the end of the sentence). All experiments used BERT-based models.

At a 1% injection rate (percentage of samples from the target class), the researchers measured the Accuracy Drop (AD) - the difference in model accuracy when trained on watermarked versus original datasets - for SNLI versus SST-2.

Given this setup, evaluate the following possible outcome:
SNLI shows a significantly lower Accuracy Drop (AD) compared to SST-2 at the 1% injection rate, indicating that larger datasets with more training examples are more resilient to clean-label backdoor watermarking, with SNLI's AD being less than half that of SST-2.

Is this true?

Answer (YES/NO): NO